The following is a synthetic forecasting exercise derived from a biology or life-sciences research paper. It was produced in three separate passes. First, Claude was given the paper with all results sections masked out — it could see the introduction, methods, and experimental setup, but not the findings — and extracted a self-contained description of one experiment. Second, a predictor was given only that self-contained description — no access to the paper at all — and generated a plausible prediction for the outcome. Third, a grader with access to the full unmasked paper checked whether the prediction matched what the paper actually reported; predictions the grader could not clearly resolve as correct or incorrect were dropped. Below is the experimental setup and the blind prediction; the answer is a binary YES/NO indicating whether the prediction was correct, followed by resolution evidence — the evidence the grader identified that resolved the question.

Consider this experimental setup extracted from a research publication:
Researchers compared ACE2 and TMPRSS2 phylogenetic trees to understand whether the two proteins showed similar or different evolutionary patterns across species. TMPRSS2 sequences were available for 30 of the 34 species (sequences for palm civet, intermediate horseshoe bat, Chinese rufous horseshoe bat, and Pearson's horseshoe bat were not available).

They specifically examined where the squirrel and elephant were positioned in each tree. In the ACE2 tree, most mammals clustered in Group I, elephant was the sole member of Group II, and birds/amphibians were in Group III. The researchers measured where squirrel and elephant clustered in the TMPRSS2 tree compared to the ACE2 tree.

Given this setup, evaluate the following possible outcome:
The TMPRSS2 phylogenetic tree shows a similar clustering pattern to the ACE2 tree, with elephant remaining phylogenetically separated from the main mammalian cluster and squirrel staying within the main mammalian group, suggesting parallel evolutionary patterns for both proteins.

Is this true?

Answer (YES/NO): NO